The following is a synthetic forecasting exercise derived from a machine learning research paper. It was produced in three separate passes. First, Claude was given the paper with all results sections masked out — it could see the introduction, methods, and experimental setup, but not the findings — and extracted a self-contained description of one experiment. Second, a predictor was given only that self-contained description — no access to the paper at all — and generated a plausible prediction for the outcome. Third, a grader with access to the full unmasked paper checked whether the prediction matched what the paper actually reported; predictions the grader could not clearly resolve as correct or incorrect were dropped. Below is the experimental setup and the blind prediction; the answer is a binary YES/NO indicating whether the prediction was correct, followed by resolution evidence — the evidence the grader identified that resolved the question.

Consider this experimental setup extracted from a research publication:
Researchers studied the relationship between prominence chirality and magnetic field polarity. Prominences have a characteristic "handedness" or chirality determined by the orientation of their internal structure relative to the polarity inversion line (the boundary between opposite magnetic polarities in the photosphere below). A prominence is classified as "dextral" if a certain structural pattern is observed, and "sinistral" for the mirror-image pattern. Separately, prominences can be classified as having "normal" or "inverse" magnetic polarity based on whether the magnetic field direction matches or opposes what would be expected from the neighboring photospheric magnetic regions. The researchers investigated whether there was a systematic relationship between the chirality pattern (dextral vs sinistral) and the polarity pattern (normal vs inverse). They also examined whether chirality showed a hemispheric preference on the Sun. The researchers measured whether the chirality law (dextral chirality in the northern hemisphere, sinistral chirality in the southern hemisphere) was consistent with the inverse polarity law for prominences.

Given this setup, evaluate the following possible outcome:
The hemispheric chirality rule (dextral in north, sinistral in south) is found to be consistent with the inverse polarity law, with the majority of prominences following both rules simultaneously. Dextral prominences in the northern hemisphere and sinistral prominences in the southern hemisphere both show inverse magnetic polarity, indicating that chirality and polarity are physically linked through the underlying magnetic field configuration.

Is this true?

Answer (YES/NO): YES